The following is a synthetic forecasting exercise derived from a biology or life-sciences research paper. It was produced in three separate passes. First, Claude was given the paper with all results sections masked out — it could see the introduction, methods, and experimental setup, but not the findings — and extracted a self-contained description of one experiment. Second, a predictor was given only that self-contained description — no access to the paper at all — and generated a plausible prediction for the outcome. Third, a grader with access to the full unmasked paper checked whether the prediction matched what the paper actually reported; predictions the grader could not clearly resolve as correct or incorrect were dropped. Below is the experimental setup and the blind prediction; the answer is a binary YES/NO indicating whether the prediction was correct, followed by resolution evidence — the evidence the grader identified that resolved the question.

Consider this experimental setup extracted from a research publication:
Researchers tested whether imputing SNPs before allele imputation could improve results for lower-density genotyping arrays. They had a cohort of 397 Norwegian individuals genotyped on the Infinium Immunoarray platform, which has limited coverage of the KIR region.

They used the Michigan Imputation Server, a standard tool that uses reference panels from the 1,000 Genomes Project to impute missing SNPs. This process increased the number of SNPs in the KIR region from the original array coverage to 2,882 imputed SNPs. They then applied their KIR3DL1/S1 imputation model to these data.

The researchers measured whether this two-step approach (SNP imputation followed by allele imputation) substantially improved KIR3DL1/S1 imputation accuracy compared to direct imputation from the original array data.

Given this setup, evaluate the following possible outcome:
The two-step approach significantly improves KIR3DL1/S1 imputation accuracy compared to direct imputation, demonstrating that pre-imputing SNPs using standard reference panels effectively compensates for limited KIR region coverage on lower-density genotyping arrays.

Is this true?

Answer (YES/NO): NO